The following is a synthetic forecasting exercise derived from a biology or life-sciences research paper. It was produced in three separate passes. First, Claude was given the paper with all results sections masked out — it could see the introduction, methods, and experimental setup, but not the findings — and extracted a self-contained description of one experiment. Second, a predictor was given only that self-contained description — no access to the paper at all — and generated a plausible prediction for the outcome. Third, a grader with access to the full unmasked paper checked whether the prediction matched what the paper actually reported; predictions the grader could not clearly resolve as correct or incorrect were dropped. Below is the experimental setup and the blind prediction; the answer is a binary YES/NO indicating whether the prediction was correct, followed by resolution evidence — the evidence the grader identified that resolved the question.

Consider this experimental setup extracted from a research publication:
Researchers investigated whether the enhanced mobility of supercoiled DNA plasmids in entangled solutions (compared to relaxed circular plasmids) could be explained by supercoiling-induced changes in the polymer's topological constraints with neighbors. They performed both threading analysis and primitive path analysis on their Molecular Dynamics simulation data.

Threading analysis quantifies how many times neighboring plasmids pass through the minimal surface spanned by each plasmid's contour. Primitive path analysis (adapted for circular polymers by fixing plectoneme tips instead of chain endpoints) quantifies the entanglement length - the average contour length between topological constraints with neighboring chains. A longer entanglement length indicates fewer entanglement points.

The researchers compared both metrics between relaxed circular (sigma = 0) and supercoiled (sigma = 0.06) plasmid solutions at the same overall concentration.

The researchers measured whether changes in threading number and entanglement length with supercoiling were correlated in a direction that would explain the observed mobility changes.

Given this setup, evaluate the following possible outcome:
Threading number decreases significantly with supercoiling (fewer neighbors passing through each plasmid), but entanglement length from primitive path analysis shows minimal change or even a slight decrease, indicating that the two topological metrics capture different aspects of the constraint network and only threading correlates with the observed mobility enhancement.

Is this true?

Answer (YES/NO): NO